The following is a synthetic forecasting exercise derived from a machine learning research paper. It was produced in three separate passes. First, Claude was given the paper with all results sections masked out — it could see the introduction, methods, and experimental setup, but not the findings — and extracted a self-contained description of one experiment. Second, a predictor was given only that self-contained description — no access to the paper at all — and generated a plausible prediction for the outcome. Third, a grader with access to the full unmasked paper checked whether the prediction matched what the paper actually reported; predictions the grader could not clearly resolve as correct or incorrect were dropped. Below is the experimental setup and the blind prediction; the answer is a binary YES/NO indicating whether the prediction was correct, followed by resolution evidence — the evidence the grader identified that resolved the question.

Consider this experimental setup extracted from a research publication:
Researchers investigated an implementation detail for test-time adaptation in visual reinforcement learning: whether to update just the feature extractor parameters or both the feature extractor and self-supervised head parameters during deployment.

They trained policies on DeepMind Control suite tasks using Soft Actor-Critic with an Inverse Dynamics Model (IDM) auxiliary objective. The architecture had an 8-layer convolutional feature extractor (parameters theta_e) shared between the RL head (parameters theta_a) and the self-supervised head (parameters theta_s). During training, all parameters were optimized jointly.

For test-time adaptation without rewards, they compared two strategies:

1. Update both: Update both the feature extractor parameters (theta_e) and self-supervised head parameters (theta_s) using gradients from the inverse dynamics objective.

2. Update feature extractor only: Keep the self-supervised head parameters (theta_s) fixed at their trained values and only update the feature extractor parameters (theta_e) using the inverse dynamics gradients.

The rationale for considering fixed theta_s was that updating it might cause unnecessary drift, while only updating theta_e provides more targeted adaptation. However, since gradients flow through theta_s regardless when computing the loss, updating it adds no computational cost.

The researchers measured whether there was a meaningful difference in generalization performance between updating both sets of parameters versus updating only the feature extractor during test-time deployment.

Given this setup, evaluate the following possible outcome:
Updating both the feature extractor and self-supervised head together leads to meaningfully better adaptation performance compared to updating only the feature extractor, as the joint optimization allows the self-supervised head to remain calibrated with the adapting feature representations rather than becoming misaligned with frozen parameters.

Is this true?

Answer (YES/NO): NO